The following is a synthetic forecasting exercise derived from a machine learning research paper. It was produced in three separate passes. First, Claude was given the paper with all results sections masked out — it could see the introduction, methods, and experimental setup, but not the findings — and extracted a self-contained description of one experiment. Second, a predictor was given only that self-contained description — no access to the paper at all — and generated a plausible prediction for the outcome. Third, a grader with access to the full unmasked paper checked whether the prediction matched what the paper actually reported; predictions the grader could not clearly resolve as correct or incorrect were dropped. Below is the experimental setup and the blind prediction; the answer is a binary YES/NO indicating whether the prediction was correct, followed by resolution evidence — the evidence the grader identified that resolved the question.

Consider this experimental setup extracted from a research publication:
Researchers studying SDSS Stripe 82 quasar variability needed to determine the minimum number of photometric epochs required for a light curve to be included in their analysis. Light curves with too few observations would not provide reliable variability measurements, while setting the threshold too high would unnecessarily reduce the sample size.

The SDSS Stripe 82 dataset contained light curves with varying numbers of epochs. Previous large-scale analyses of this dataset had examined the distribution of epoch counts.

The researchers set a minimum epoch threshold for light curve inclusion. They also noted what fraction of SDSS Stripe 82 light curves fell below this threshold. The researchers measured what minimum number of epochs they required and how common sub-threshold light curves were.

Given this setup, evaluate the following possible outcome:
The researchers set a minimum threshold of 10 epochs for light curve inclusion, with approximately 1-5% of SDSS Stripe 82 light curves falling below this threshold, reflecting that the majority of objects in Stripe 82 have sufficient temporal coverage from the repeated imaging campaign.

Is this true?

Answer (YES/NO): NO